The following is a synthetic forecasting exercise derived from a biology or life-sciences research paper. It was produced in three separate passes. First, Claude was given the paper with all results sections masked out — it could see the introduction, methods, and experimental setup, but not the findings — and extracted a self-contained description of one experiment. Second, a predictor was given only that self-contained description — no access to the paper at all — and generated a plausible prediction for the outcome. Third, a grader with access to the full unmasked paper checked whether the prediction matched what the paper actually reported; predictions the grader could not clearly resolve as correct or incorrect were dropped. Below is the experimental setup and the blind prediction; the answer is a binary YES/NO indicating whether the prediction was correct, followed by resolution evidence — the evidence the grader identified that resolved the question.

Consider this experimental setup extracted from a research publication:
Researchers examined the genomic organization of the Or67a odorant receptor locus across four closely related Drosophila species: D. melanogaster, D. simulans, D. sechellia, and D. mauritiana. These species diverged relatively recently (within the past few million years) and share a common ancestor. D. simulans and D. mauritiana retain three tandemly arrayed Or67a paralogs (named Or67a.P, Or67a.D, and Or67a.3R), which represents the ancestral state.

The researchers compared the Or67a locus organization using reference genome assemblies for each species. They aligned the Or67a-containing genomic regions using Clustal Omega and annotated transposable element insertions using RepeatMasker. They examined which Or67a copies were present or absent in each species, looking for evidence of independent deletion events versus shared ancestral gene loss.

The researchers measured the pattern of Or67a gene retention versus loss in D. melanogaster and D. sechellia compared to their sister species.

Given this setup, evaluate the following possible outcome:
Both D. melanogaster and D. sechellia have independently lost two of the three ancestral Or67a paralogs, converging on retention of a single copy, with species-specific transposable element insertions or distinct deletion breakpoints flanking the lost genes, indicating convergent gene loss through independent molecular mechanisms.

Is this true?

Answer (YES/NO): YES